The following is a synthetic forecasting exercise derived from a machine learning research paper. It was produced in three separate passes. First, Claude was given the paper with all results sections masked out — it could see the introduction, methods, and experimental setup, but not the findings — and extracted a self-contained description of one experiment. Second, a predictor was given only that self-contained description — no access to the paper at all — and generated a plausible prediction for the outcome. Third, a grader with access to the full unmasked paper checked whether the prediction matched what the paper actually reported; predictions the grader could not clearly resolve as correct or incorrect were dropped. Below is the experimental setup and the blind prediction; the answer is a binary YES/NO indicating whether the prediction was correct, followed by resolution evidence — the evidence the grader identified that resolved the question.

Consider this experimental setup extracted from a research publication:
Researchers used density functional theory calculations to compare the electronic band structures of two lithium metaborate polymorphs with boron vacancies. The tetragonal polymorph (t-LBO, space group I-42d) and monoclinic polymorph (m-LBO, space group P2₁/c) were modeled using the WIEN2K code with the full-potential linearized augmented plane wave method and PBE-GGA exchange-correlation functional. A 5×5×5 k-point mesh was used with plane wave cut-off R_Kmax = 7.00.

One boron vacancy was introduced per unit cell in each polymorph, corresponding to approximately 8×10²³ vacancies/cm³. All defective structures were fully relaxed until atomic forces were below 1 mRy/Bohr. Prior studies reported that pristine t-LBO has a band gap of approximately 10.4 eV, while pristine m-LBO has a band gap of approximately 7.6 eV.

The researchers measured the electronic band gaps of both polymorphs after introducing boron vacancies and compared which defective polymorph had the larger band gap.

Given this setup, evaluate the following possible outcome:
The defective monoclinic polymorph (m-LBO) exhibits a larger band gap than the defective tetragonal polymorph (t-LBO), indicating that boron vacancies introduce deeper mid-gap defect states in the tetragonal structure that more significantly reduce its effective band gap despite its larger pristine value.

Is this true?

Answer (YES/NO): NO